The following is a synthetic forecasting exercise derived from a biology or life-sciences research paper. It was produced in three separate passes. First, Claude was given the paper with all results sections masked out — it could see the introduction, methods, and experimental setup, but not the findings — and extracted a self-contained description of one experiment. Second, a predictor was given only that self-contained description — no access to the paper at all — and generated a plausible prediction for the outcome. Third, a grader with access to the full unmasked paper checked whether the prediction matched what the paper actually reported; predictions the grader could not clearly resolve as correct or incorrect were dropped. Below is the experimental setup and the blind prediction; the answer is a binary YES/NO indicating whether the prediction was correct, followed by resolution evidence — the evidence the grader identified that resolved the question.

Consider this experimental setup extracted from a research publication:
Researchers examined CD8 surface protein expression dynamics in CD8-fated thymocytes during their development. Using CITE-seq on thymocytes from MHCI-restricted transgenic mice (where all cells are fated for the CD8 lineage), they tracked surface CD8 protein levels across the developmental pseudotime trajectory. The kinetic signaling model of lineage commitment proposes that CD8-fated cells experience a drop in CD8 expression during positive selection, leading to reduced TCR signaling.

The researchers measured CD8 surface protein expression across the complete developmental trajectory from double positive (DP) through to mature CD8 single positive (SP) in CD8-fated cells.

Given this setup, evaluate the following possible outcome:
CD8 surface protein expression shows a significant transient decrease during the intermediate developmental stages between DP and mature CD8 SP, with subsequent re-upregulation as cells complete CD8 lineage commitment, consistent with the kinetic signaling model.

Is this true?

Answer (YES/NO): YES